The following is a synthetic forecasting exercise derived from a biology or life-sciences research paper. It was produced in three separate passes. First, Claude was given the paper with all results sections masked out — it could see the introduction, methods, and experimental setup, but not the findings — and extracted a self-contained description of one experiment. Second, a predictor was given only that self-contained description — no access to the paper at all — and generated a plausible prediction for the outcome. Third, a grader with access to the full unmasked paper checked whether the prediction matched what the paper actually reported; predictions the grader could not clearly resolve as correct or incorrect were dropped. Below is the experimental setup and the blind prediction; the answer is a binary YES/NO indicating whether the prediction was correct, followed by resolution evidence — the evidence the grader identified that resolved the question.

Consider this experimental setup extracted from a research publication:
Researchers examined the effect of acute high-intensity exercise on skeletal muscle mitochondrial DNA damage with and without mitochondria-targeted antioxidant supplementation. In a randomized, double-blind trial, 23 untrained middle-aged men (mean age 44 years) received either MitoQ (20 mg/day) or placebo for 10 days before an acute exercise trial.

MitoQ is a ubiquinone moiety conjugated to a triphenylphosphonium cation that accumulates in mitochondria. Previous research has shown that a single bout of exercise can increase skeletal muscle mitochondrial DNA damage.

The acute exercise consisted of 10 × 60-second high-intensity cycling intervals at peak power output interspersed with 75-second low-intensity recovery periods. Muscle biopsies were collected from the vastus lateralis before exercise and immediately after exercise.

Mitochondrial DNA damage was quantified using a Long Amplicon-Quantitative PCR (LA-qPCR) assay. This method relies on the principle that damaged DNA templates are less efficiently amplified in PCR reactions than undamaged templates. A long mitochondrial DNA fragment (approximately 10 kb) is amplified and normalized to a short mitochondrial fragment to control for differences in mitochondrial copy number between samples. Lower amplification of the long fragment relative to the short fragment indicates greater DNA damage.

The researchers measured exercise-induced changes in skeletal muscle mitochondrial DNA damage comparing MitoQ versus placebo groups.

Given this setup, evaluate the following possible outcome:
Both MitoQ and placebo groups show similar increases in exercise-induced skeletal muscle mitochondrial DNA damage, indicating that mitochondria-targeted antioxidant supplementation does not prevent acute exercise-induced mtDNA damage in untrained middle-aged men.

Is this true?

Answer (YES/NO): NO